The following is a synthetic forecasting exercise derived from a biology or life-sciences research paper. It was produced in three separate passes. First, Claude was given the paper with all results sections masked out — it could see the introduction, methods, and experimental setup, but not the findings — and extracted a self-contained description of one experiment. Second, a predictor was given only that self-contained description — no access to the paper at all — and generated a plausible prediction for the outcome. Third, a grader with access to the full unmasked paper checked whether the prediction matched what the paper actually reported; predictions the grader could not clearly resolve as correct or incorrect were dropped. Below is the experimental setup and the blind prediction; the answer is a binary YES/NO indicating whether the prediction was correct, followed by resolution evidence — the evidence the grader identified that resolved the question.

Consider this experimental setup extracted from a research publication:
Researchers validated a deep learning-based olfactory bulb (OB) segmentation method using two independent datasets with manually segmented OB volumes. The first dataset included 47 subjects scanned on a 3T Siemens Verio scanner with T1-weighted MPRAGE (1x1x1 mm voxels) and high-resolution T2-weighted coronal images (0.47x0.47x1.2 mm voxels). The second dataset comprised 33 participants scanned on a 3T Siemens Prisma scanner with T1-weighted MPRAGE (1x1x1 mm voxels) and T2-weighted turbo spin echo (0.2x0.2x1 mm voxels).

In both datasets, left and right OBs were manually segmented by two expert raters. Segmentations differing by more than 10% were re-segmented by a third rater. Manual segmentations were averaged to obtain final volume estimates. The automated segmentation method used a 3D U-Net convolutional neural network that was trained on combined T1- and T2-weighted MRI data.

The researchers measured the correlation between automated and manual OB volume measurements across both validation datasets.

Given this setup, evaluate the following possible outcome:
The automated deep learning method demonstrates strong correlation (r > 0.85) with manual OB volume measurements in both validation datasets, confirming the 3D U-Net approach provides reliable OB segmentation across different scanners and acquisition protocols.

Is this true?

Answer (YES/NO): NO